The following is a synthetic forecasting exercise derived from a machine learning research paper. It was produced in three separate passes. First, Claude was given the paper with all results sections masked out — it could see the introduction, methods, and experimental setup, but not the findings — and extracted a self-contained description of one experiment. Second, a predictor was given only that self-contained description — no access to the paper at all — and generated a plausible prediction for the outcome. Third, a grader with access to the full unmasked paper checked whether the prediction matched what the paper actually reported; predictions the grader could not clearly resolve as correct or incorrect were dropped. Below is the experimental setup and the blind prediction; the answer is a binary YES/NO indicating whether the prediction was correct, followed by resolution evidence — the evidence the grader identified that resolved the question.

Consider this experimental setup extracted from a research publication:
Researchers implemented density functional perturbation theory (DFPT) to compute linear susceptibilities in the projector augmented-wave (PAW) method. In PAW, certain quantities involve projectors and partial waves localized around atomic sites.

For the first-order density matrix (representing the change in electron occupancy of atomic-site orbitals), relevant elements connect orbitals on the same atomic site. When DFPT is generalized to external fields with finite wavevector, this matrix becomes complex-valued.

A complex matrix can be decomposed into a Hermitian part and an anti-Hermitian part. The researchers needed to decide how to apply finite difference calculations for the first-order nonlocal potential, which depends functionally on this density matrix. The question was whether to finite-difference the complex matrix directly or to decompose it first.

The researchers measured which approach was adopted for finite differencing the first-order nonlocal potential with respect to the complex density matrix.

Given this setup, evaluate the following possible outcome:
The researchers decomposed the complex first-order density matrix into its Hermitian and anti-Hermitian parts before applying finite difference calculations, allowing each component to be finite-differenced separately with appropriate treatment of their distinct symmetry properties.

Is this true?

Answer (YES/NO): YES